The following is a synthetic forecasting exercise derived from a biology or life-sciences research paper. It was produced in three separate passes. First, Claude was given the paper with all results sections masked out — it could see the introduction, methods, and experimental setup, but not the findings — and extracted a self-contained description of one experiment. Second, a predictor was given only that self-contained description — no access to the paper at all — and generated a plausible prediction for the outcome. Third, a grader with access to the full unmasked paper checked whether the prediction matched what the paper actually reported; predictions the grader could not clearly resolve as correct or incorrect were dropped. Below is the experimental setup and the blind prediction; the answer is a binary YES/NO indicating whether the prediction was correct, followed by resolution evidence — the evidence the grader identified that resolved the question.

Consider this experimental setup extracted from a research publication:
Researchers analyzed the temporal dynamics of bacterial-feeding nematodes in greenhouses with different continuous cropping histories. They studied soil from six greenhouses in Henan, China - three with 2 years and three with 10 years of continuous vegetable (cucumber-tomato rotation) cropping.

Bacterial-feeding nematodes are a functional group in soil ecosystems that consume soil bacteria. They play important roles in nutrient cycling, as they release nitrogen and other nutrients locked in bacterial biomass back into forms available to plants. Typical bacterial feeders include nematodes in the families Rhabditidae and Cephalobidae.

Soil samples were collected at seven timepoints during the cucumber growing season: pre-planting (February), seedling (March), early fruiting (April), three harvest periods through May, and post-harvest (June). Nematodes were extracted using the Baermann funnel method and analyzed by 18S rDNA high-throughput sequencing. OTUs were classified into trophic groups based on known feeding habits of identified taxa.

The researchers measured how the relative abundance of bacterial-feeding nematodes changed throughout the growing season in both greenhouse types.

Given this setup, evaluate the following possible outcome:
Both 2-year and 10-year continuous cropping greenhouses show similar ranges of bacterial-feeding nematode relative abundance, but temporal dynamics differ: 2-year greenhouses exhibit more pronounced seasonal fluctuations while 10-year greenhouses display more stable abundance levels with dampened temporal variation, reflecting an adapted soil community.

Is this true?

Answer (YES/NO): NO